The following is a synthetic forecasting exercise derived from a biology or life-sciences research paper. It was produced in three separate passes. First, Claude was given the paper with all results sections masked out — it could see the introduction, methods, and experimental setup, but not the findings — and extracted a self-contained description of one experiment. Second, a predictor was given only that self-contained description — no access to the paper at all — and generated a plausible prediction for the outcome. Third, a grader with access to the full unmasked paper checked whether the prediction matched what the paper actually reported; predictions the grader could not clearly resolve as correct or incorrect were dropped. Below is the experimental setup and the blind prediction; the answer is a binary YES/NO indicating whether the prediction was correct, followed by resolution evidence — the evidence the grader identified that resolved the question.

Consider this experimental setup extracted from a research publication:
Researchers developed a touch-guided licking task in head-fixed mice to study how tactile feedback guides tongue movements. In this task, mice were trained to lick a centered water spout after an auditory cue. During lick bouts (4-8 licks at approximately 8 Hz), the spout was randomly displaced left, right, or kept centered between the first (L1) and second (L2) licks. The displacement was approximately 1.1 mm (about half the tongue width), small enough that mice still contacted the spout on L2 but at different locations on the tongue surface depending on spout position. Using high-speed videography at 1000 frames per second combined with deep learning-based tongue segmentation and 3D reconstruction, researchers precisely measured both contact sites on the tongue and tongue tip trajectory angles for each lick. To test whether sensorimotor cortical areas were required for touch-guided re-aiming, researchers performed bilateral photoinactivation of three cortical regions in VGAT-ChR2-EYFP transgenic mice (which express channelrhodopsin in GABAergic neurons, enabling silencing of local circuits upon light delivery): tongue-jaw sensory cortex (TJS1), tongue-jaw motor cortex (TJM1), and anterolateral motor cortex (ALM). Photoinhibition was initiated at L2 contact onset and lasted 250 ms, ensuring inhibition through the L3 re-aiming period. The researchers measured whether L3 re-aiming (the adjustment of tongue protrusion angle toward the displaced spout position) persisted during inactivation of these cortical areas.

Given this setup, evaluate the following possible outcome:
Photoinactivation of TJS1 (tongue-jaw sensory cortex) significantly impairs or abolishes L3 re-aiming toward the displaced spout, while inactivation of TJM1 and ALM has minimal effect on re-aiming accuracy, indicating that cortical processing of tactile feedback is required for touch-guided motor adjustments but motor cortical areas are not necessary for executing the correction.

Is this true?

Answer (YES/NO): NO